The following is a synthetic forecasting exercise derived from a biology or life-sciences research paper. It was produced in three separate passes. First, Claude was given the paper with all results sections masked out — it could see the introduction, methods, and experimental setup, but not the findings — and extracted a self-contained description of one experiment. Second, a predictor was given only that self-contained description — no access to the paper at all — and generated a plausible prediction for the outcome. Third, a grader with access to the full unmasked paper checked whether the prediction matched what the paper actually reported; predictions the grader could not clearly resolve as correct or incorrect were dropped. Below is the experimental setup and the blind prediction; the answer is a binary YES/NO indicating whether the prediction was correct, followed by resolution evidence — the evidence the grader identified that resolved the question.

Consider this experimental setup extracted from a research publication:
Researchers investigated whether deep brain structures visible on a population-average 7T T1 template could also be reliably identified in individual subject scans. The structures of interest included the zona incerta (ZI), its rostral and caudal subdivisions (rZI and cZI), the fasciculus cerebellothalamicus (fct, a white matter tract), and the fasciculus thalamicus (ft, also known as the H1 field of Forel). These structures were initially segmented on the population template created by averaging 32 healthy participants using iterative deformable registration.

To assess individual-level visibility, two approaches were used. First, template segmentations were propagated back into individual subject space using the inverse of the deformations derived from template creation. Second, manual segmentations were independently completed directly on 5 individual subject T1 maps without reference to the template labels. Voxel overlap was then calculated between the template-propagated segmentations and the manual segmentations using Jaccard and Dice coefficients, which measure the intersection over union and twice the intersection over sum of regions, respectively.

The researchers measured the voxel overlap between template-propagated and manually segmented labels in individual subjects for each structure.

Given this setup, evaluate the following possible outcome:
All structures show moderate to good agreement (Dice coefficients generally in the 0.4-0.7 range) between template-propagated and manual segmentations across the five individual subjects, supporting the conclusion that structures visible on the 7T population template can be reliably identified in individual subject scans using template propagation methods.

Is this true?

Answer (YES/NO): NO